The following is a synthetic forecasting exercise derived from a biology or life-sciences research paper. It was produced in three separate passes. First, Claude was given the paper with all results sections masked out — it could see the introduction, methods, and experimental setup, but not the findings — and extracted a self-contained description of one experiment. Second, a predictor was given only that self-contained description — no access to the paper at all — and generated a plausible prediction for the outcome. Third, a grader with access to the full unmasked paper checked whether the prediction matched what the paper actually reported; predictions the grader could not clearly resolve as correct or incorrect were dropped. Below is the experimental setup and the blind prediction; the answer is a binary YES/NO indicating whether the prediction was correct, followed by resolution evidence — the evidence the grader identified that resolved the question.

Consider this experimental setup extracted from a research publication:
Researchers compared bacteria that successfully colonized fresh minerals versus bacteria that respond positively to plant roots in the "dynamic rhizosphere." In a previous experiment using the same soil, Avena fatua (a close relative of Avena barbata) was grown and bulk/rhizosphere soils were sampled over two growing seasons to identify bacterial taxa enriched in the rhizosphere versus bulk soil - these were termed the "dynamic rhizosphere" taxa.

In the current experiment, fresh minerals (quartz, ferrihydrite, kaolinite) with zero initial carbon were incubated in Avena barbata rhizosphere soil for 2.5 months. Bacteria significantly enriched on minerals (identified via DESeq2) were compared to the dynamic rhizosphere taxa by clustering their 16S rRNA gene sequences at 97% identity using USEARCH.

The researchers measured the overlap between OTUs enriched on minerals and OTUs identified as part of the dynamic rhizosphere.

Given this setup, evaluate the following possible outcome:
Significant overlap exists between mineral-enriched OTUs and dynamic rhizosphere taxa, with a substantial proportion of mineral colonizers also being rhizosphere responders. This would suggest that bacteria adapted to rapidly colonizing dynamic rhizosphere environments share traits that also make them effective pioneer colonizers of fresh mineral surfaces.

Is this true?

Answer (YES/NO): NO